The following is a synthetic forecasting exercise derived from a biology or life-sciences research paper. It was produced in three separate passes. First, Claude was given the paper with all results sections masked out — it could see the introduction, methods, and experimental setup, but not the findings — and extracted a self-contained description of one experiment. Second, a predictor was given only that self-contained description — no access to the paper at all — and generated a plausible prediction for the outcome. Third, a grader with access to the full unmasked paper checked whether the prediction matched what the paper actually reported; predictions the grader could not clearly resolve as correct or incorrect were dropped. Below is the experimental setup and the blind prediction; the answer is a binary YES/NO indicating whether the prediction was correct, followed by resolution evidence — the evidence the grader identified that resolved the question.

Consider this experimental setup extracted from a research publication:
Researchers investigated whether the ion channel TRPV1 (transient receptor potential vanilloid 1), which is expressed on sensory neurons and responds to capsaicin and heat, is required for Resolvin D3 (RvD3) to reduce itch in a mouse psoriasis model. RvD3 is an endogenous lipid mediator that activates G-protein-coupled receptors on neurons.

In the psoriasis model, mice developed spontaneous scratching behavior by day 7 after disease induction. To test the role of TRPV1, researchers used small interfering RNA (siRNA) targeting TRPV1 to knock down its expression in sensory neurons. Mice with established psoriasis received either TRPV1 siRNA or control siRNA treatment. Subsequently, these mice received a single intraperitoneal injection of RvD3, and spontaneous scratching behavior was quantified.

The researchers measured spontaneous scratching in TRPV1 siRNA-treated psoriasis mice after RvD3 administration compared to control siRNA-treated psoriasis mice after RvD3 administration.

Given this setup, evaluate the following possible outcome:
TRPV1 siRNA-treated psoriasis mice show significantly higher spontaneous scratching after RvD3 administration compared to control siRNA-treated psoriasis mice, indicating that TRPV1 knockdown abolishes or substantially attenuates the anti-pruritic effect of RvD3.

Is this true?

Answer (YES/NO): YES